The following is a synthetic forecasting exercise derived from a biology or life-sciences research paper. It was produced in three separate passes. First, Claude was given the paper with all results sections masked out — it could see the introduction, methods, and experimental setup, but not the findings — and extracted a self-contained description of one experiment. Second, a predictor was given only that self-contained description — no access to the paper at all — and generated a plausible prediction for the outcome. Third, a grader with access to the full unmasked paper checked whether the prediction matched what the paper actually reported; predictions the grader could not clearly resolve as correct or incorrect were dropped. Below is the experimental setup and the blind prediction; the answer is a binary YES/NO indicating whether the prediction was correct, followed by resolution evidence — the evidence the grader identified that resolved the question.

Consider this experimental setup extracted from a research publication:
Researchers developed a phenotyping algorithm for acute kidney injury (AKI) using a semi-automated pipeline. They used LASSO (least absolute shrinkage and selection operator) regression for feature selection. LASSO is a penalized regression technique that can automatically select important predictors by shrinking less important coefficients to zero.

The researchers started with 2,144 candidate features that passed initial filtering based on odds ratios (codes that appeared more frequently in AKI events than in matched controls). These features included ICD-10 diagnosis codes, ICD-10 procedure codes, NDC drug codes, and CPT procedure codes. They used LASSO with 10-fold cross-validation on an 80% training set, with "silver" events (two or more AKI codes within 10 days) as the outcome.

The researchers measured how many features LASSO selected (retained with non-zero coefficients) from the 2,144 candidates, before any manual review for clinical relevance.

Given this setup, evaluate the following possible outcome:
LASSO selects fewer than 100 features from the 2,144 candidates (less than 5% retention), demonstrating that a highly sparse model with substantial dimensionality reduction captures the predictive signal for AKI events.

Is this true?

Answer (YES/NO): YES